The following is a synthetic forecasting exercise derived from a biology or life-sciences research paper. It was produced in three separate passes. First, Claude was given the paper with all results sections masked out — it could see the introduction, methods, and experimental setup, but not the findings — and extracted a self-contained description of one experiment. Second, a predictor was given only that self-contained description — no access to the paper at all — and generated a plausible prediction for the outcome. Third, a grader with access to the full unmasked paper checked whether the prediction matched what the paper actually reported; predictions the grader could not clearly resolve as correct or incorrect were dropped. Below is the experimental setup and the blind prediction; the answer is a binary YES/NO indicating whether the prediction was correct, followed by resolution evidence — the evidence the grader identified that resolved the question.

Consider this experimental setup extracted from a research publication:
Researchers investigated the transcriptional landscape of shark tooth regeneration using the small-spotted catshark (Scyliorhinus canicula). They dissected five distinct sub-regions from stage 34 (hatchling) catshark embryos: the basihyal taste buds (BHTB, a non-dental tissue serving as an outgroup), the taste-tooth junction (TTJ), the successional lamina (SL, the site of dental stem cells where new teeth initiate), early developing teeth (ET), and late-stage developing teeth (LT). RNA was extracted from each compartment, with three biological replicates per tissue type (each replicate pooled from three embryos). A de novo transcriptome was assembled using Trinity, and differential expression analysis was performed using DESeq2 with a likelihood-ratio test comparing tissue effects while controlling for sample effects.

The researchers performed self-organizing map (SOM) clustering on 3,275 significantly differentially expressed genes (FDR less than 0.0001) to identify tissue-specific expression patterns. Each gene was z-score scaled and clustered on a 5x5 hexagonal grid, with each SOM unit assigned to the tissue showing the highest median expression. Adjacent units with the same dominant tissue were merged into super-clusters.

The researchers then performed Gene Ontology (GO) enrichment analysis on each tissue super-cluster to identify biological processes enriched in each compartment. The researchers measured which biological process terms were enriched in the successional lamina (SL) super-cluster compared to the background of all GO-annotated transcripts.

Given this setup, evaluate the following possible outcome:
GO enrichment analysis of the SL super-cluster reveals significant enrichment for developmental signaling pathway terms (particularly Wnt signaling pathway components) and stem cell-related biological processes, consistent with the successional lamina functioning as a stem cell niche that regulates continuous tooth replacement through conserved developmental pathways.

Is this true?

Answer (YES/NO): YES